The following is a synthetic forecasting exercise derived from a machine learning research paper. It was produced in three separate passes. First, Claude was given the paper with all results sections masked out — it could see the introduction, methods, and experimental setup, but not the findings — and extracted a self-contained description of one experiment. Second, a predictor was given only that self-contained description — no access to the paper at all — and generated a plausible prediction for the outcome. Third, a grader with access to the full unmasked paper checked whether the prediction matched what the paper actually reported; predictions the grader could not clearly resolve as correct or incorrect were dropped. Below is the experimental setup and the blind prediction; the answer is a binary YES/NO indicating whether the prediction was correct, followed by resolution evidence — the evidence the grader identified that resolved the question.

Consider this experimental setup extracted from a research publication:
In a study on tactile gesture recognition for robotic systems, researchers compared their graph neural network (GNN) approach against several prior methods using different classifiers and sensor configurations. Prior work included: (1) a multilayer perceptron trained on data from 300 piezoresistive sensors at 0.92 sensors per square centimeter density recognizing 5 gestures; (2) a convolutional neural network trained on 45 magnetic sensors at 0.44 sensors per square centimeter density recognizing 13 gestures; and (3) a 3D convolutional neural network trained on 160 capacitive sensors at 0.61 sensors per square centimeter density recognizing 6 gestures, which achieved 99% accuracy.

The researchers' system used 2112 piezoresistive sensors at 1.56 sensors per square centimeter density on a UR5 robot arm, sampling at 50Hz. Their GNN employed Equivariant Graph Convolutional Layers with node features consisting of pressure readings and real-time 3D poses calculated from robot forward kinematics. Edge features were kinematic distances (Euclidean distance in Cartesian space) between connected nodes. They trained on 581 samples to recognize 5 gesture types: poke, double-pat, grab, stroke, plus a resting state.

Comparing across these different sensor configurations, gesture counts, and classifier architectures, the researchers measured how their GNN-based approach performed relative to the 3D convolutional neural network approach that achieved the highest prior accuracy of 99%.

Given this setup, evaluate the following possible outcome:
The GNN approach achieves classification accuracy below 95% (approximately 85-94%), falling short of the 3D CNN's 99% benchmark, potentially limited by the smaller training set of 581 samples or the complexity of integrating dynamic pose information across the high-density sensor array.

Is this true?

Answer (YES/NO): NO